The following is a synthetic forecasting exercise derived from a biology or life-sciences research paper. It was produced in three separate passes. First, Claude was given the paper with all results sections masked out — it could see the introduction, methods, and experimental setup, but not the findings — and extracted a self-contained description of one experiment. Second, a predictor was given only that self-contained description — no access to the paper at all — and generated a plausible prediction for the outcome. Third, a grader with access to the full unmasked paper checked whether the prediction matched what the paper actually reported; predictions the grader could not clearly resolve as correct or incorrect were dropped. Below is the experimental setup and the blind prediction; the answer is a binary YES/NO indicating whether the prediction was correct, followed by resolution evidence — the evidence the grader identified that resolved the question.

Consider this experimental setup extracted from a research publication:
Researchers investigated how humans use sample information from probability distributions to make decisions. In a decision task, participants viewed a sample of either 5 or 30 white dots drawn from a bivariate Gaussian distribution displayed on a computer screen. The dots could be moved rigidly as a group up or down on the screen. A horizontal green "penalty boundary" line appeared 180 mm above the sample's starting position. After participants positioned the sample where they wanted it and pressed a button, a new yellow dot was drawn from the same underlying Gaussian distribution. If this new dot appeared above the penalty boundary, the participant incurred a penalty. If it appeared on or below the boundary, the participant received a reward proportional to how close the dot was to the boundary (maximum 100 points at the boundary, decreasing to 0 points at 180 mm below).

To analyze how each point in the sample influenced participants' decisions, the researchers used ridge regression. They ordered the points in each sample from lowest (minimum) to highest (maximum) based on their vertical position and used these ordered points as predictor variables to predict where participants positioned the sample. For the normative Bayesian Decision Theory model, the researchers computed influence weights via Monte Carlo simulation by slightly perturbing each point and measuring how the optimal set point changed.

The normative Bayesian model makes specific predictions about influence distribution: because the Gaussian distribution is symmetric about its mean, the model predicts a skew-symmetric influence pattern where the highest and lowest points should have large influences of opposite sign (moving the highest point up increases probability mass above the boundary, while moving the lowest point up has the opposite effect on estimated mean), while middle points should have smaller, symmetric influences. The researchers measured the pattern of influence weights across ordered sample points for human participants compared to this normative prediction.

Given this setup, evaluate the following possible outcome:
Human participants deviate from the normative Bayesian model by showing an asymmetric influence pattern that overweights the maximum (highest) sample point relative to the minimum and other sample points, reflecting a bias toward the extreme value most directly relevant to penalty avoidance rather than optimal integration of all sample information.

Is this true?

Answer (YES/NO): YES